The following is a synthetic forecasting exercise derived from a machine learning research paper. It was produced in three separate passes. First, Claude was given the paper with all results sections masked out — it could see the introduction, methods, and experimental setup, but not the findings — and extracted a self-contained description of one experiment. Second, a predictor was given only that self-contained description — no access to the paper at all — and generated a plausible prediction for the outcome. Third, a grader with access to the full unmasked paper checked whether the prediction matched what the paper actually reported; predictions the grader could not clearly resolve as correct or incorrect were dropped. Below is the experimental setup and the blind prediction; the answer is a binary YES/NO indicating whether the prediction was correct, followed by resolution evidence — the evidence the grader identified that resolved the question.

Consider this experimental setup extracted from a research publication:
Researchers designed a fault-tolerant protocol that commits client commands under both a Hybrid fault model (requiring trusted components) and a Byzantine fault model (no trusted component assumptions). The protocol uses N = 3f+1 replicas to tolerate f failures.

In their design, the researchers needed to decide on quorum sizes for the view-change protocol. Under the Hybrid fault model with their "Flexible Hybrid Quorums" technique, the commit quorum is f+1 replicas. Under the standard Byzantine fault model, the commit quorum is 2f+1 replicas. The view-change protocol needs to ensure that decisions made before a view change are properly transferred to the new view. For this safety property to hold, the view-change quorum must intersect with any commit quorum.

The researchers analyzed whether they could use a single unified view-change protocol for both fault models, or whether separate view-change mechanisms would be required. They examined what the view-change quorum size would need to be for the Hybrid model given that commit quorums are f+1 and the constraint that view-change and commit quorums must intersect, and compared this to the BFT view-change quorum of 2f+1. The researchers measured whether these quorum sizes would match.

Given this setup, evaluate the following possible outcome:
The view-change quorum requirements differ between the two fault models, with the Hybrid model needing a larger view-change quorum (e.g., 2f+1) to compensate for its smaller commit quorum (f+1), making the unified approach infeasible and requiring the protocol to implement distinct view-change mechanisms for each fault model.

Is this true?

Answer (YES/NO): NO